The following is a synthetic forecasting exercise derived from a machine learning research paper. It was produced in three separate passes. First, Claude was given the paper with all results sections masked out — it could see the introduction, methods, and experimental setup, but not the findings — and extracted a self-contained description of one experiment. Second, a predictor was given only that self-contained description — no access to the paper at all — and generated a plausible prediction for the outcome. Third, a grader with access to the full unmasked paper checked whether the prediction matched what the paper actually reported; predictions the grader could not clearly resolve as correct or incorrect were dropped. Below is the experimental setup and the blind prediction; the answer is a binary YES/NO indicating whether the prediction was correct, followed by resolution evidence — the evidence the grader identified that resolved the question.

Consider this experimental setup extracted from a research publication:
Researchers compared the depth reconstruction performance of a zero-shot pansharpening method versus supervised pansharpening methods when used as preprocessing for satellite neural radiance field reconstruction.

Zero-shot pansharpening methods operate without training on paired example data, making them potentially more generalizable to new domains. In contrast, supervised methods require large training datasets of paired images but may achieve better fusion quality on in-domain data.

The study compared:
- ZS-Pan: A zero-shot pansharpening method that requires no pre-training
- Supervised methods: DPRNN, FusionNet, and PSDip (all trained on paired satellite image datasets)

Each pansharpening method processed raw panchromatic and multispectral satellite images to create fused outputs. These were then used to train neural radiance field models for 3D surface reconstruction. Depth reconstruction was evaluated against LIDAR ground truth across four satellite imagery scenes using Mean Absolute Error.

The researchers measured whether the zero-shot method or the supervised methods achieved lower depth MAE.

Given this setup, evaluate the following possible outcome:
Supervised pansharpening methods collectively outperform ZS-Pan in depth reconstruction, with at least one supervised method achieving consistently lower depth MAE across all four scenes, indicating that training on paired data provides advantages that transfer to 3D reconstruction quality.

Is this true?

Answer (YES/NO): YES